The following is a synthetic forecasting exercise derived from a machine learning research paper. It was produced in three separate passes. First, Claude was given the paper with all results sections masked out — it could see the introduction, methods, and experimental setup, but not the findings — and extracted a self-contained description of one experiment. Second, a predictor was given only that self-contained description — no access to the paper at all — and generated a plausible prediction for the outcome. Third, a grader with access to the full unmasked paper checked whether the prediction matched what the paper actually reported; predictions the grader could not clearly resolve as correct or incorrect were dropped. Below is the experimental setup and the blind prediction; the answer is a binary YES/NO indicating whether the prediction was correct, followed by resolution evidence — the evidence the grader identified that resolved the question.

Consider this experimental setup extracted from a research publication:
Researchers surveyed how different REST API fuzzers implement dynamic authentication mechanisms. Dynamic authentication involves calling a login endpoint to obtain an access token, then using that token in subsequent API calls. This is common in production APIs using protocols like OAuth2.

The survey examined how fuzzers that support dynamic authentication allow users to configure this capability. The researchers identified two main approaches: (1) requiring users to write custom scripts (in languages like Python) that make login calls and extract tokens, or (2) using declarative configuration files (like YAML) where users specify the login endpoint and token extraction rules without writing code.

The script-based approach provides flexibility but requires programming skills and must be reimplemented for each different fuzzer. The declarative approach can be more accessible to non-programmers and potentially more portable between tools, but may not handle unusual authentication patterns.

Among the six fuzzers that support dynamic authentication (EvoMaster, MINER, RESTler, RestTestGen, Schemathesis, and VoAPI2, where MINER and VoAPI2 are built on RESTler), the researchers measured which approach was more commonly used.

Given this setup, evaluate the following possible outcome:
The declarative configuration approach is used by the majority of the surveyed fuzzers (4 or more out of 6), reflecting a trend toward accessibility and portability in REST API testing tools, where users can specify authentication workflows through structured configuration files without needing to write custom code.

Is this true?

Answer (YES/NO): NO